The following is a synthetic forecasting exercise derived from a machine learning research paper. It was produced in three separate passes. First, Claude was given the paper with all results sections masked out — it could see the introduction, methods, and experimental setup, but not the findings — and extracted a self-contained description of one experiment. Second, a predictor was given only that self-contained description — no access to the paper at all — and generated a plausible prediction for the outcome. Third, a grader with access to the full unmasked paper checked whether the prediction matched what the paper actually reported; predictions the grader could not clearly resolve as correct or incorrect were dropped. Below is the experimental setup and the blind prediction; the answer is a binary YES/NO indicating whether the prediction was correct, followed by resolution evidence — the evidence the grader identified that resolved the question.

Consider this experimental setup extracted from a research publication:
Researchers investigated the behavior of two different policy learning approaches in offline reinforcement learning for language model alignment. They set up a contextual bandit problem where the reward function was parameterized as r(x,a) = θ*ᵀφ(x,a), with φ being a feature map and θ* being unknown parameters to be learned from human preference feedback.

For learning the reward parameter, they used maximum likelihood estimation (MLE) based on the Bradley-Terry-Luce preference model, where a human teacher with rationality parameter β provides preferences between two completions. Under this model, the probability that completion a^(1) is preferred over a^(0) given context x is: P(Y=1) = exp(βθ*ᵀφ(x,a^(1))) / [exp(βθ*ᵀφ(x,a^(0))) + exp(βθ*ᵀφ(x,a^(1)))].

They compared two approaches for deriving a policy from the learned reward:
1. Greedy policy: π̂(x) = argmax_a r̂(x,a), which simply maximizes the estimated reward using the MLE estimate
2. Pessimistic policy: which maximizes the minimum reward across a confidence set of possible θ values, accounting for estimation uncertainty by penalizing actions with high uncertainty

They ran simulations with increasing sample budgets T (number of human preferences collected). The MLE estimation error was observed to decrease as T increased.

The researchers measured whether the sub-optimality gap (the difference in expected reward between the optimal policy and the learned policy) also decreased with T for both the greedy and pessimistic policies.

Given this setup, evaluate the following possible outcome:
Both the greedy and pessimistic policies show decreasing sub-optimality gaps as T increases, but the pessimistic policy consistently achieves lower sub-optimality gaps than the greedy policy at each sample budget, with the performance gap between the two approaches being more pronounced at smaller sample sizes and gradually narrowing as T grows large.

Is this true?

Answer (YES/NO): NO